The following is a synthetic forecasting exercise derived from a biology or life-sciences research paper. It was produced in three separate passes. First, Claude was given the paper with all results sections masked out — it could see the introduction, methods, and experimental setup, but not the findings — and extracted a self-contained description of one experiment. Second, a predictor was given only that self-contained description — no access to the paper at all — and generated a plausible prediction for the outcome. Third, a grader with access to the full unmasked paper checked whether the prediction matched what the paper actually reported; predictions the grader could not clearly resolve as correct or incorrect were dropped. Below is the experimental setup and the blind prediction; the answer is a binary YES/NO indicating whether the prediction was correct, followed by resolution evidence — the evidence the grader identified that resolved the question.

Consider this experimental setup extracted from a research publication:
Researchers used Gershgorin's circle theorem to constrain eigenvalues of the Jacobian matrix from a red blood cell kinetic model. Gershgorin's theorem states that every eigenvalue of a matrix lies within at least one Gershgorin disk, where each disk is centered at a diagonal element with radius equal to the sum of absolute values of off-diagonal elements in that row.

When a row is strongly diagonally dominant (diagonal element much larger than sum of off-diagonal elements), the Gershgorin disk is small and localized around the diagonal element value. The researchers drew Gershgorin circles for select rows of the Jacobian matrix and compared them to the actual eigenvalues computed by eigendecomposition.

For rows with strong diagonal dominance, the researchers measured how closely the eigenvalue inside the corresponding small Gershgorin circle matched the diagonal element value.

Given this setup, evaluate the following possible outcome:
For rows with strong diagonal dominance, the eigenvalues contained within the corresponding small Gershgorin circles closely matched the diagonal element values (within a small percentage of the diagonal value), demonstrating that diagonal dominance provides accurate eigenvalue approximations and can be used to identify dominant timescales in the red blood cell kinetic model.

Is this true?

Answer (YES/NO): YES